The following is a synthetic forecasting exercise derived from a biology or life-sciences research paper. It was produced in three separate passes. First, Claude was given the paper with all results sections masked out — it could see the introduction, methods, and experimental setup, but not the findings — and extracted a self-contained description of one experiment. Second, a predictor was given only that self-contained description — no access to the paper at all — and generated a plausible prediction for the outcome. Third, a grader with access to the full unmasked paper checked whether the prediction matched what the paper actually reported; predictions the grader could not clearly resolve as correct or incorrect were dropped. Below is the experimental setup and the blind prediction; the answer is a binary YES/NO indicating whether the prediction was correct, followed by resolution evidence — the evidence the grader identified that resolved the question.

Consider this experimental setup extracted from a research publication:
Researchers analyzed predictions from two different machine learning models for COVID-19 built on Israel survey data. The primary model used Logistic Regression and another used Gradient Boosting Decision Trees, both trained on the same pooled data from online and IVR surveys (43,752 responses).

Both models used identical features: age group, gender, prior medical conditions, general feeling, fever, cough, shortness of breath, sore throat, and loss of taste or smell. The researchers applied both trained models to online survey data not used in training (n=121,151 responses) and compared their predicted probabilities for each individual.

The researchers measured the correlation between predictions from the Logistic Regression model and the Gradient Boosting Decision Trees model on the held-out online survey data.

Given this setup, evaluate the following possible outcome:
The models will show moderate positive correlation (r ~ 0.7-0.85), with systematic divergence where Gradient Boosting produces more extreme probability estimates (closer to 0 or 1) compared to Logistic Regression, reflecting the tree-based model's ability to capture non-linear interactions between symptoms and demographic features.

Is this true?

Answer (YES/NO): NO